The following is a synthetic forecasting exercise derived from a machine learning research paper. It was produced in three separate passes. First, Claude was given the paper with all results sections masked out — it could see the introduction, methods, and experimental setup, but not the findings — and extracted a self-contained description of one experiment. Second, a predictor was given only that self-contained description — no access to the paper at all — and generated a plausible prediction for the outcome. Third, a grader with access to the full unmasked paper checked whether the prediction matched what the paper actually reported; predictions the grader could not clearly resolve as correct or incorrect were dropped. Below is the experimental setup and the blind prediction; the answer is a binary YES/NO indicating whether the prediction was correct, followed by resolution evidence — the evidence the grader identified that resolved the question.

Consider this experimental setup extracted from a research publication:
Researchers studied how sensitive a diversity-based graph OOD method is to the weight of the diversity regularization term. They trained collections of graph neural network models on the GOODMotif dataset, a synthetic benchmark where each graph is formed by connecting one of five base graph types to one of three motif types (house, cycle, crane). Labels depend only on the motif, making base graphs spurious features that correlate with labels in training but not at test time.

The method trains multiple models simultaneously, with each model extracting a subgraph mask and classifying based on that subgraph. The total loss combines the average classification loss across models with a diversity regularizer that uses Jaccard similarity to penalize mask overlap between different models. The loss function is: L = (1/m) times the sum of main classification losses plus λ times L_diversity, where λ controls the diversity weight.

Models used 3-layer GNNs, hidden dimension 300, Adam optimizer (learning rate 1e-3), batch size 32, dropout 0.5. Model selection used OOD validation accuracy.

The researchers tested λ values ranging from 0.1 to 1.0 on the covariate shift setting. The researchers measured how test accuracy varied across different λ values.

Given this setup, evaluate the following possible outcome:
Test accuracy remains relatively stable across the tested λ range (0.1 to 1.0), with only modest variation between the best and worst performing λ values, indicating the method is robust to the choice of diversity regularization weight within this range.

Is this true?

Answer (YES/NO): YES